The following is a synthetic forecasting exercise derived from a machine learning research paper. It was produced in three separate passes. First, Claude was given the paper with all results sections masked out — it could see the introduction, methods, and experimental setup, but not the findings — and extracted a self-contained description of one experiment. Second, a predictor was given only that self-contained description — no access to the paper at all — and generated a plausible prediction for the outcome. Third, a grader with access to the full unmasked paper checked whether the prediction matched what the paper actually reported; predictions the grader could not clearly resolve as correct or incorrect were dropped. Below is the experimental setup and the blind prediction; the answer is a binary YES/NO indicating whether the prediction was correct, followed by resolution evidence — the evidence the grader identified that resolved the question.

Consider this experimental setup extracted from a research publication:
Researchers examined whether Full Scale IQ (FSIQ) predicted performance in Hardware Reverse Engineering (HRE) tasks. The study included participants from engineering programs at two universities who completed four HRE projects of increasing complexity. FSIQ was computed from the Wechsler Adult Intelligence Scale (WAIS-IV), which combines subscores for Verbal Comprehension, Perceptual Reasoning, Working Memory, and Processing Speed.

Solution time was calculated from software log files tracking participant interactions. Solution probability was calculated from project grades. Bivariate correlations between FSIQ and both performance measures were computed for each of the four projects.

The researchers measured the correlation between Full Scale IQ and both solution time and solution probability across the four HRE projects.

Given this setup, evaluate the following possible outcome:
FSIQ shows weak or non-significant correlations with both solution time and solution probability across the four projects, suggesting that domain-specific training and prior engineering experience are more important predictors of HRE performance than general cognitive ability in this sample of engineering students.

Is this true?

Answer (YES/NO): NO